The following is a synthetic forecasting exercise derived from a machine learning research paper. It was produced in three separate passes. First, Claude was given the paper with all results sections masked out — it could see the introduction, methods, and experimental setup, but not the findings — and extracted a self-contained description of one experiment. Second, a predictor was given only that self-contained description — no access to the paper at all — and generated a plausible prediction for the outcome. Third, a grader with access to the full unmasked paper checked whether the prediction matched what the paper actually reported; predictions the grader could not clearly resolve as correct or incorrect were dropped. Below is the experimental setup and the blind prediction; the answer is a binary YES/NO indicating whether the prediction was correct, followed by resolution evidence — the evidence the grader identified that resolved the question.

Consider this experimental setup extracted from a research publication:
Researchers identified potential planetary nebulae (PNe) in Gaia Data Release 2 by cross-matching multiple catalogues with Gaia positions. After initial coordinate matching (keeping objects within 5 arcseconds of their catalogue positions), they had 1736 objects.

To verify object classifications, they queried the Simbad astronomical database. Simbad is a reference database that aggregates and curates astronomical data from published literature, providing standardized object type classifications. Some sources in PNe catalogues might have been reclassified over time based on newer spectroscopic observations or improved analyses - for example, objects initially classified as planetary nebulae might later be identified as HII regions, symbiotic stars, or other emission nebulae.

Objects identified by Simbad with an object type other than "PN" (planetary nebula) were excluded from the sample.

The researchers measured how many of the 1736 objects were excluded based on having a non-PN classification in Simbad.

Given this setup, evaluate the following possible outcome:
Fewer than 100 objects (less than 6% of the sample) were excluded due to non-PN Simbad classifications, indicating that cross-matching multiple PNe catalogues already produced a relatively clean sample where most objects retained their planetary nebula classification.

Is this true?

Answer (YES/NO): NO